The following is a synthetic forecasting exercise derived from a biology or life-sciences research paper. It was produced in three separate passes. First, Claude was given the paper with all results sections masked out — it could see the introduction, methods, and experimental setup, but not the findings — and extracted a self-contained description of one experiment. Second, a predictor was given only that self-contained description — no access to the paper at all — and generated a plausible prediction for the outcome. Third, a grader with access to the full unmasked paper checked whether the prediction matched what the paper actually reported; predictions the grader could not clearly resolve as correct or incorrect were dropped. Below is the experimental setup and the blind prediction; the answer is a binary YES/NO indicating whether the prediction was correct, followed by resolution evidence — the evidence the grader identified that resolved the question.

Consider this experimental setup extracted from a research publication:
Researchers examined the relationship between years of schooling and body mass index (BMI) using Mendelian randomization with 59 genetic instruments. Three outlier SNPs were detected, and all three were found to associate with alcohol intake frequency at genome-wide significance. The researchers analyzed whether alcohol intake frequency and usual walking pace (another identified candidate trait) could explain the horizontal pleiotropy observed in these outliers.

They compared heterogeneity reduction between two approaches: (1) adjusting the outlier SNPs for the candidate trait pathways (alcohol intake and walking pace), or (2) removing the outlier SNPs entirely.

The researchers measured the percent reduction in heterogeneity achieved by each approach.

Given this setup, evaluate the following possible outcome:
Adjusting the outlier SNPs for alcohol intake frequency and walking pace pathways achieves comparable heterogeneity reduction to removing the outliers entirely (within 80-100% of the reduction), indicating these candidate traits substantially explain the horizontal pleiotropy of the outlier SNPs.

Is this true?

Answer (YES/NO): NO